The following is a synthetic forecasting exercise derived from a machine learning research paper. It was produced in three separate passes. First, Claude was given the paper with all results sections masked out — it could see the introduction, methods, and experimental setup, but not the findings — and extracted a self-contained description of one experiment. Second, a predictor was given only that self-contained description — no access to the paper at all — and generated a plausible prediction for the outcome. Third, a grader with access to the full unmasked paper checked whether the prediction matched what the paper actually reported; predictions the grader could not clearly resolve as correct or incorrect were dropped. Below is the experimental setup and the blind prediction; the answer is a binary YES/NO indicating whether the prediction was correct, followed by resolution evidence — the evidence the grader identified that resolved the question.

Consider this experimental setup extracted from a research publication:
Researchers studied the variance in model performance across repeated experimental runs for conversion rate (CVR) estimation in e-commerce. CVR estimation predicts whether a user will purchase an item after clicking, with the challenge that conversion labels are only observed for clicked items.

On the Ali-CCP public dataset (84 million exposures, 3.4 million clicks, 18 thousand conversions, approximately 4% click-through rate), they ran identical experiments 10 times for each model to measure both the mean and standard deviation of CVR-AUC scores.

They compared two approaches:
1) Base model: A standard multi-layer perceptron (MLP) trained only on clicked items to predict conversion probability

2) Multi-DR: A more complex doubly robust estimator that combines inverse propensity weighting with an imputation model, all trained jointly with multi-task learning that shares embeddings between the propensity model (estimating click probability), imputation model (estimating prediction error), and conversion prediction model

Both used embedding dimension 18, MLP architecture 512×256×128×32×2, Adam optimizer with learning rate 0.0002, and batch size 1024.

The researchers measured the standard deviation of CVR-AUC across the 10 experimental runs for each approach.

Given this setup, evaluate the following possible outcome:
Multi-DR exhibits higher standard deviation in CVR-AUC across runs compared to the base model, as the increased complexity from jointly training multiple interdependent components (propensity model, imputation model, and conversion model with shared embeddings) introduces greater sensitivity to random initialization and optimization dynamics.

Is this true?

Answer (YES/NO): NO